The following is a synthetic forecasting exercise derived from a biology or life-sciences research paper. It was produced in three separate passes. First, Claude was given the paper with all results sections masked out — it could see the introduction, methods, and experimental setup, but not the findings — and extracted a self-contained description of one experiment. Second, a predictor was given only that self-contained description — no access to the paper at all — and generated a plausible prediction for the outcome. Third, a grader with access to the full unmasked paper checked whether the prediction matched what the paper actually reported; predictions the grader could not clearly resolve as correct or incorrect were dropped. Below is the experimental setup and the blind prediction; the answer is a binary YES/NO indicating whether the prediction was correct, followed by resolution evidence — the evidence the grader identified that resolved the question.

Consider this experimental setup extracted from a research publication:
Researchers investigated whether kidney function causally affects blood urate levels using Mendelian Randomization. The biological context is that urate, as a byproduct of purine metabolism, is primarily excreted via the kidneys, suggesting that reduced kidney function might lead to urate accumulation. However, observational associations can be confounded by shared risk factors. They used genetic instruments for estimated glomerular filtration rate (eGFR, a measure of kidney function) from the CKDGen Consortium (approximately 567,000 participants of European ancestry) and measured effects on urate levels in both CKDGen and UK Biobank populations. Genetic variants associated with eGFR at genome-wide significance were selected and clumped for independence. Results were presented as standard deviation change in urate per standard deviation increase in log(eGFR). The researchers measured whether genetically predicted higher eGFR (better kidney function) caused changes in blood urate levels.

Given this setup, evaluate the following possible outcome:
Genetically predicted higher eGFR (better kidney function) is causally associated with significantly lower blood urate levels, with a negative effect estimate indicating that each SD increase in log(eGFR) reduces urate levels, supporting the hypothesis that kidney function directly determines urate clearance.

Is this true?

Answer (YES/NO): YES